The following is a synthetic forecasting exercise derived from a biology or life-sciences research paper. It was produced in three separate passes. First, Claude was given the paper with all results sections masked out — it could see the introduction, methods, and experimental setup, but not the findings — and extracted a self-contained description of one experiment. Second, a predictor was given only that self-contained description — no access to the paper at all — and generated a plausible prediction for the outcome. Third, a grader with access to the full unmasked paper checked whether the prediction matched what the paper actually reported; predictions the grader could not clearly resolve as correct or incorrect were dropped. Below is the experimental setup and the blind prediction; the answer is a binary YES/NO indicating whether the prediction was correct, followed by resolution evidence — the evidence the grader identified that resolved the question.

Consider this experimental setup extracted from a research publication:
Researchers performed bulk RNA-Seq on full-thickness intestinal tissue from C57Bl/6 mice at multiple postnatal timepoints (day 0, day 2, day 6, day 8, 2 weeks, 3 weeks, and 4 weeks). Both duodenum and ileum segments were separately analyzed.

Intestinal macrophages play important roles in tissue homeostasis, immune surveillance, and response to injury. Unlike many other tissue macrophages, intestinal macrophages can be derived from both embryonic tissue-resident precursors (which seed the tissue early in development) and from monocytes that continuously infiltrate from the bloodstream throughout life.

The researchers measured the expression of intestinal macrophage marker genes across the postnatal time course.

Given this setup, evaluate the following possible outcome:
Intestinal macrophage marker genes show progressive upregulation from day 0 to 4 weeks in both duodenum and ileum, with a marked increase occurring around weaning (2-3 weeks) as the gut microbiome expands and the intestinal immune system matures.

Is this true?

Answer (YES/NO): NO